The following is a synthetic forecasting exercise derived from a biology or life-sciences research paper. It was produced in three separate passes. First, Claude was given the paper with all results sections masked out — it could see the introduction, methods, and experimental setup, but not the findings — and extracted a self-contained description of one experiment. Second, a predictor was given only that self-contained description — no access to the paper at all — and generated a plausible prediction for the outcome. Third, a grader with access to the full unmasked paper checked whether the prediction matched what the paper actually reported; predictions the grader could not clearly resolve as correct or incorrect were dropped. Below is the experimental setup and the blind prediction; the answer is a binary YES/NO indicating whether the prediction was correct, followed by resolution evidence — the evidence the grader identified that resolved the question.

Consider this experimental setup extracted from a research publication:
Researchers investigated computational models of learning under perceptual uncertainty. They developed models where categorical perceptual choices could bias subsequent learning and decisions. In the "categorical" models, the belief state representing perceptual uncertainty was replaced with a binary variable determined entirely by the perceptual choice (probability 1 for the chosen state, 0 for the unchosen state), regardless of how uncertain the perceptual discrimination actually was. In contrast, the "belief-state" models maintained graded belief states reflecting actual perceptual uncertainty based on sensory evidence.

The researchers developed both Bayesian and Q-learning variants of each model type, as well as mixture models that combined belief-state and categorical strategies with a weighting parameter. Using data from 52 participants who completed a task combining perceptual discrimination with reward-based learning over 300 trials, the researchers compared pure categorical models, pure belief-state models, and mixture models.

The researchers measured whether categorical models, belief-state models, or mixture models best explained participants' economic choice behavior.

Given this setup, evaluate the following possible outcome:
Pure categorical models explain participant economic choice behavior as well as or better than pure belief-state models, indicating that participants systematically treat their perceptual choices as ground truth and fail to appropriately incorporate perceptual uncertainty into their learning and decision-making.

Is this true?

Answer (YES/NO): NO